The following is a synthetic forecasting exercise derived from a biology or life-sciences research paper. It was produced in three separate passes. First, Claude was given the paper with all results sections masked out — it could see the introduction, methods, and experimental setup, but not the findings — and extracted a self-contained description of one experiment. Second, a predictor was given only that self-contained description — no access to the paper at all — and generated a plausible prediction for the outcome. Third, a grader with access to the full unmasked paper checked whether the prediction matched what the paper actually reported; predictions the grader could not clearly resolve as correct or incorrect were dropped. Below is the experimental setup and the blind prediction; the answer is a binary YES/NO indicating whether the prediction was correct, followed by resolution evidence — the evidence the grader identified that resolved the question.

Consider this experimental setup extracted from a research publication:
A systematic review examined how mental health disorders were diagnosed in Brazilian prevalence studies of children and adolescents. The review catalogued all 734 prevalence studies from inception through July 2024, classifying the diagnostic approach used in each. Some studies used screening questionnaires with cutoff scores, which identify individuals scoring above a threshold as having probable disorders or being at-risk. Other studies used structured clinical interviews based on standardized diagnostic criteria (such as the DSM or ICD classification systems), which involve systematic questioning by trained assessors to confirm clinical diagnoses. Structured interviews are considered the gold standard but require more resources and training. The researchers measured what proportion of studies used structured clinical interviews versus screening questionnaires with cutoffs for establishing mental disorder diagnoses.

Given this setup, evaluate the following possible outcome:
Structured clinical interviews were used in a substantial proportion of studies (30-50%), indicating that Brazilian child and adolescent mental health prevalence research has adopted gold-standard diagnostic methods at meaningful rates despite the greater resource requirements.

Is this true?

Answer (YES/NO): NO